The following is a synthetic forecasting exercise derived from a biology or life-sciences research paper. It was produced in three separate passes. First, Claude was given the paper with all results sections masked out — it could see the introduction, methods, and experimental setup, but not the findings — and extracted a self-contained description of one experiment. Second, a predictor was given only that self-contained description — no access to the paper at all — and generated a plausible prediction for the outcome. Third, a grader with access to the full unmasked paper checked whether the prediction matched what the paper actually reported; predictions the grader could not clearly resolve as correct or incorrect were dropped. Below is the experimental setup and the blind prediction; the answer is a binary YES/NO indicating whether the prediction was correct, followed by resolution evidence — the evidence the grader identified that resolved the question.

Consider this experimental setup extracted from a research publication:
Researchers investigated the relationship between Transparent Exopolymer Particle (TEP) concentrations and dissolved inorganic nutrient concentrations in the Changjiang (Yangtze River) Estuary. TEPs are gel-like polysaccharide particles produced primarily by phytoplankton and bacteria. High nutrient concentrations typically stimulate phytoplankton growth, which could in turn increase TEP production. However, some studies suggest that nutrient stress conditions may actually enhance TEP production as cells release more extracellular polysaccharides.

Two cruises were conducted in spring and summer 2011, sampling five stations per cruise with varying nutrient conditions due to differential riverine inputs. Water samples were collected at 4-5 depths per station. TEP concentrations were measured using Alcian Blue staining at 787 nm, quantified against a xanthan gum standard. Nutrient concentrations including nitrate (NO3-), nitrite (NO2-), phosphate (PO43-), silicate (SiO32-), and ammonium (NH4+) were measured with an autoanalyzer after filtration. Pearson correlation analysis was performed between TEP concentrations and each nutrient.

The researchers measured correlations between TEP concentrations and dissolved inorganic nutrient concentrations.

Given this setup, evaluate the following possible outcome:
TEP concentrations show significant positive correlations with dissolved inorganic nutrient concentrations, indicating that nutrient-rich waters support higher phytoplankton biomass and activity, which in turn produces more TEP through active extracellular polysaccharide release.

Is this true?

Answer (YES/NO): NO